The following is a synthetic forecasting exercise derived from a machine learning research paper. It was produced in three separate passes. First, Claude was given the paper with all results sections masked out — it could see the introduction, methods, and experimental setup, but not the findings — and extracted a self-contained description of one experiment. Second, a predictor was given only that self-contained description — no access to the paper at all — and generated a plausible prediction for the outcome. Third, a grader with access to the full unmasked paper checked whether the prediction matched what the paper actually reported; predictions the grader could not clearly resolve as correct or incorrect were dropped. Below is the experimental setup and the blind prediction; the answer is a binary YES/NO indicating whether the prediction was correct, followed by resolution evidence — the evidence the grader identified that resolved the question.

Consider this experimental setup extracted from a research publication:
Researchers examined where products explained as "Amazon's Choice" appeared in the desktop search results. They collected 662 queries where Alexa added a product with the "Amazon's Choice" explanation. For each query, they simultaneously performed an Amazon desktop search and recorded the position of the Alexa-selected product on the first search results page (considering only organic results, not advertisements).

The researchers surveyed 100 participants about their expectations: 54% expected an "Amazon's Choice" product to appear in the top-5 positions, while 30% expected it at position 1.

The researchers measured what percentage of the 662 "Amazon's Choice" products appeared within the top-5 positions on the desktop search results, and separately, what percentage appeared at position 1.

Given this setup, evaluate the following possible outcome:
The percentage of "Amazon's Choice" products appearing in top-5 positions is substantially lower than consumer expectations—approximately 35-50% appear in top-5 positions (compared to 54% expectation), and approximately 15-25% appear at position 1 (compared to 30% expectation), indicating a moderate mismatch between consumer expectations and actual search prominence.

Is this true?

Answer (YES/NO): NO